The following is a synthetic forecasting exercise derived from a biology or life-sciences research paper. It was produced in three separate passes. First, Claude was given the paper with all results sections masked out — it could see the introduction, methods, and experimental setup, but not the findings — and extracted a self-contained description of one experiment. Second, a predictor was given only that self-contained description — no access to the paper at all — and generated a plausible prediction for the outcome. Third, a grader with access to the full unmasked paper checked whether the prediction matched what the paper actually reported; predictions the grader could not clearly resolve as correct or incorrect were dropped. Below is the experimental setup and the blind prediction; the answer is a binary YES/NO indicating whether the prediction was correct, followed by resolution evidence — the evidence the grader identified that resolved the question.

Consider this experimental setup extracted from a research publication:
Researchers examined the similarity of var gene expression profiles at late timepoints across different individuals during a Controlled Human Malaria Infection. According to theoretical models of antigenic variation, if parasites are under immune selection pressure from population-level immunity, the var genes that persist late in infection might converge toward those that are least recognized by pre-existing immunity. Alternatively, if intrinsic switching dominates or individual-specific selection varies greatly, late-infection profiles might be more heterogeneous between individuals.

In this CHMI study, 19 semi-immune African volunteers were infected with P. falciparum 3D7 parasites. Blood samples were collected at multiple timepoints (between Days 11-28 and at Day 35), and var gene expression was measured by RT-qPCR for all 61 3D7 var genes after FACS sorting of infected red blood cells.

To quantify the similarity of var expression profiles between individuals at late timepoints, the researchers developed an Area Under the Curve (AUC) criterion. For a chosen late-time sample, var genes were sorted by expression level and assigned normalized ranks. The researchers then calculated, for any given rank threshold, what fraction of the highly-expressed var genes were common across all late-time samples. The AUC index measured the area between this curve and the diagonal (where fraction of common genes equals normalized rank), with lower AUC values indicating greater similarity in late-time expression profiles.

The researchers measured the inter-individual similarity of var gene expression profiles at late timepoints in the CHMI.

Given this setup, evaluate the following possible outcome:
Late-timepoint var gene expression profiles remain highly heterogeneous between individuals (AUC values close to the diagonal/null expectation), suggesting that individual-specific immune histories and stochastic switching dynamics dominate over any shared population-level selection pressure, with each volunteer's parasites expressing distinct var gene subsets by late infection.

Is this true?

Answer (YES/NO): NO